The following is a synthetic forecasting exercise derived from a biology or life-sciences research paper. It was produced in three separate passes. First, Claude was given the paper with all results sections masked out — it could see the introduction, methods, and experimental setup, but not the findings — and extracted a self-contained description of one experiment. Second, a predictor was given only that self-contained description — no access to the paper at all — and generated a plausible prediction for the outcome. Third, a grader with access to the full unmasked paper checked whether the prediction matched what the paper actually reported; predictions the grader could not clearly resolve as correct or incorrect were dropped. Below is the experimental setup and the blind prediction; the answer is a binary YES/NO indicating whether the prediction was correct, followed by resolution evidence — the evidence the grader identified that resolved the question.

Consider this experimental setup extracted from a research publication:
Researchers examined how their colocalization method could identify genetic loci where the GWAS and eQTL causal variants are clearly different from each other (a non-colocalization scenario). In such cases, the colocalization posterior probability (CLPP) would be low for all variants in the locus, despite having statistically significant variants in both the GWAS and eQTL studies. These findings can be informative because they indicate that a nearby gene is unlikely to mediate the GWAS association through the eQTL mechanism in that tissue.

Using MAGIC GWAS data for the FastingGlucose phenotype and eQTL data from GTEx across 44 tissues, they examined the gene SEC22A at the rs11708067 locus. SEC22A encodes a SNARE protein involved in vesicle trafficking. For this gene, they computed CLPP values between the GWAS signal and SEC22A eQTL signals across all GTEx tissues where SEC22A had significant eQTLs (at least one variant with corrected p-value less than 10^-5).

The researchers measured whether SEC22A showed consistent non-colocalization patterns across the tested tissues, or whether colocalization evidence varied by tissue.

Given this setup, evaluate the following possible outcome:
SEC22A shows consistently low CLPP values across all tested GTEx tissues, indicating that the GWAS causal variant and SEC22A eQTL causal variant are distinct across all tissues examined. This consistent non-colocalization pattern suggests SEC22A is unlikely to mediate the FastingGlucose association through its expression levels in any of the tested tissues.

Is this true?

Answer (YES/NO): YES